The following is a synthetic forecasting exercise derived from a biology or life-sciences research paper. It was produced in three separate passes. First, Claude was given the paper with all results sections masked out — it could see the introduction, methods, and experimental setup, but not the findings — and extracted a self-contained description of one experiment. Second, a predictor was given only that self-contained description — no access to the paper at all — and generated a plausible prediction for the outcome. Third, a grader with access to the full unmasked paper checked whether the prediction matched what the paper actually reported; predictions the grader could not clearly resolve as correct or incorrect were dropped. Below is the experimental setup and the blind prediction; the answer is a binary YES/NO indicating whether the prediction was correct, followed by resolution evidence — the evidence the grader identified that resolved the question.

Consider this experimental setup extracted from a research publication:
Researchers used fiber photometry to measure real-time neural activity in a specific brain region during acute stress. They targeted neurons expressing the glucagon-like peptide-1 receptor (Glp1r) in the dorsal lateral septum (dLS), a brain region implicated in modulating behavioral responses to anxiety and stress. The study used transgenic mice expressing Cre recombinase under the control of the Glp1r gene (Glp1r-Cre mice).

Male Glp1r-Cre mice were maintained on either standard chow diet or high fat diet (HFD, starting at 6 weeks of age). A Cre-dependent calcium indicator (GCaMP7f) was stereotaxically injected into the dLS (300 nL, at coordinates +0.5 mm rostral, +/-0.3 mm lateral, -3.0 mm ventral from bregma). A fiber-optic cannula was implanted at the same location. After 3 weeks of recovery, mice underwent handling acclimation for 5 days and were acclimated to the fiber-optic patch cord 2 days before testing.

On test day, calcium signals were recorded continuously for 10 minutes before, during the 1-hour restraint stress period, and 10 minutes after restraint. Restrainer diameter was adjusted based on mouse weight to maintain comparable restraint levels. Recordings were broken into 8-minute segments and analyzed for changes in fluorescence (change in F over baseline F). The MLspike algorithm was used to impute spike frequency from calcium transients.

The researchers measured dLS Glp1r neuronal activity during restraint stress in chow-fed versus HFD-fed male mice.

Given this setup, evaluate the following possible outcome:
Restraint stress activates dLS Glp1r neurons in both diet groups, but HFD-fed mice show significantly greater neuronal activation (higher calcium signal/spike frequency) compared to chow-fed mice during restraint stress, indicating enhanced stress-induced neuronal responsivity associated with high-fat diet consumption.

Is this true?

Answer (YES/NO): NO